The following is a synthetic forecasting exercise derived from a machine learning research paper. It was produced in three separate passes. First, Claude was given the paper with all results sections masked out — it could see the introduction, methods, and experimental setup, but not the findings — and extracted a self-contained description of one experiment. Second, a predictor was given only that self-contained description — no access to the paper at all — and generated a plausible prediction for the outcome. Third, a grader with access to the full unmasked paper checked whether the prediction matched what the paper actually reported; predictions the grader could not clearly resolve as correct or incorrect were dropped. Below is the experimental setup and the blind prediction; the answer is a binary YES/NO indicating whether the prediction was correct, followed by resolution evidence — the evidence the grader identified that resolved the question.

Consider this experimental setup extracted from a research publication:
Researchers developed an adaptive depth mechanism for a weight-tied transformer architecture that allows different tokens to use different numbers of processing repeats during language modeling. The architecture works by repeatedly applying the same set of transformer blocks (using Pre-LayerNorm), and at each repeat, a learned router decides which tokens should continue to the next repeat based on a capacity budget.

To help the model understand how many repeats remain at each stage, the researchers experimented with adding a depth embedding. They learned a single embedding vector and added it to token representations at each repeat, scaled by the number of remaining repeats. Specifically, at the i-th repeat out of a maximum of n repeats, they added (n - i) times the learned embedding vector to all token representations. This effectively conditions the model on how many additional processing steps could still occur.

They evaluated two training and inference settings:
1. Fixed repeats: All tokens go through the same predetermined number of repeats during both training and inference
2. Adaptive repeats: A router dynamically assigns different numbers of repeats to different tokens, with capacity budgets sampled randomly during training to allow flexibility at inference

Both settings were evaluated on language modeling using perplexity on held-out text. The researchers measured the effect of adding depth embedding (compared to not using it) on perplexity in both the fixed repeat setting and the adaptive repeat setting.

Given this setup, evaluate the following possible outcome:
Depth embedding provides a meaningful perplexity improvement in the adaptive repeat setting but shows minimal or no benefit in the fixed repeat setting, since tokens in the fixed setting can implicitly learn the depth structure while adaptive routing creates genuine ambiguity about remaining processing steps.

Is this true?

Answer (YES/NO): YES